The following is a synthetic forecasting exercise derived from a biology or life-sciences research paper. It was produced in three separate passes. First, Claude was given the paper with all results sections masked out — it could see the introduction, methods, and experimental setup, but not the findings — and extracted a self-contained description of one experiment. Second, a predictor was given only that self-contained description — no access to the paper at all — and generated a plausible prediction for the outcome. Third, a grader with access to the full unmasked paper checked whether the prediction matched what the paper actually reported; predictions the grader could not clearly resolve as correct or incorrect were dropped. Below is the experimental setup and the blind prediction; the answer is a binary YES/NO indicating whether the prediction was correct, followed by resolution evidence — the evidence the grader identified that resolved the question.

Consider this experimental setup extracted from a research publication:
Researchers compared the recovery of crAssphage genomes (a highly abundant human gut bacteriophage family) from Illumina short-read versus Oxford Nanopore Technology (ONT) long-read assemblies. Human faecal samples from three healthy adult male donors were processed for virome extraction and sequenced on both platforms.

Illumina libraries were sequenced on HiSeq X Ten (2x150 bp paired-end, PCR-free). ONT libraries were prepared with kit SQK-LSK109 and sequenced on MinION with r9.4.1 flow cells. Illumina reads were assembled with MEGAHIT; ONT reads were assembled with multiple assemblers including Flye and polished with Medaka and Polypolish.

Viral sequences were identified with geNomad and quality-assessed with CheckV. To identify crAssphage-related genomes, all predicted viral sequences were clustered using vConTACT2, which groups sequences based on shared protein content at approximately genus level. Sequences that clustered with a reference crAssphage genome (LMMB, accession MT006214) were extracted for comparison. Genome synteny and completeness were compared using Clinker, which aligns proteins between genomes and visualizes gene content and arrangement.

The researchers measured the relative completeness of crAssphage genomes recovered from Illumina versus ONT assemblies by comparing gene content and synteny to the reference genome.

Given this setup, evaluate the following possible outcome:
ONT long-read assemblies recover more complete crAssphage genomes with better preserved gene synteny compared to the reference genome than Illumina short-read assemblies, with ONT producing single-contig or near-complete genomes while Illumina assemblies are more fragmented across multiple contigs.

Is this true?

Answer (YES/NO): NO